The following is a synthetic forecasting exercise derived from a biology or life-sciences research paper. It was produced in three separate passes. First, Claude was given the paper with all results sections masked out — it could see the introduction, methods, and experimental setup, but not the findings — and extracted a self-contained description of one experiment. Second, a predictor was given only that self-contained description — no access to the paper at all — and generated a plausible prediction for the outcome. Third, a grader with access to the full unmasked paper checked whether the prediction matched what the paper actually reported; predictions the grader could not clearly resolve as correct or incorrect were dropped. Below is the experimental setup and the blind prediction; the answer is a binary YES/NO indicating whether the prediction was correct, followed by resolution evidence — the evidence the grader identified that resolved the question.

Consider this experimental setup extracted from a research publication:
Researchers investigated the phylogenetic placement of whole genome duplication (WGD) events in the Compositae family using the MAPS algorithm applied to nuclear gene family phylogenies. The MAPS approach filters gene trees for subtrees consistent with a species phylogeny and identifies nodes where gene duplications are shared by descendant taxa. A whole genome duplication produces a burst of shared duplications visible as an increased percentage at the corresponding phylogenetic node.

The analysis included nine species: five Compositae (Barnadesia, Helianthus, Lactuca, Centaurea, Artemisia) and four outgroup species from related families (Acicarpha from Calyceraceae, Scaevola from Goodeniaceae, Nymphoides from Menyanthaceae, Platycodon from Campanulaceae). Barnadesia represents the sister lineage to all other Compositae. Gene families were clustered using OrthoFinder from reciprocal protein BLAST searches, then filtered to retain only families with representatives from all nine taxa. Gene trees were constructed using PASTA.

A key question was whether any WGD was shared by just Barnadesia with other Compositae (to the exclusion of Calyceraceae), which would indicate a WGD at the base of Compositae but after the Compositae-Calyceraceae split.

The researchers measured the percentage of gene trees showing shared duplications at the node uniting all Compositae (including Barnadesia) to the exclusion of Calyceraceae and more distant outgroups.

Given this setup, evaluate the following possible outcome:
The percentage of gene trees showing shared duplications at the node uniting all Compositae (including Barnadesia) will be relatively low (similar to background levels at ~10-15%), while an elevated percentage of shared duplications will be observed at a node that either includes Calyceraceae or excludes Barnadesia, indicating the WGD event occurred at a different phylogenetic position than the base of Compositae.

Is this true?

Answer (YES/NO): YES